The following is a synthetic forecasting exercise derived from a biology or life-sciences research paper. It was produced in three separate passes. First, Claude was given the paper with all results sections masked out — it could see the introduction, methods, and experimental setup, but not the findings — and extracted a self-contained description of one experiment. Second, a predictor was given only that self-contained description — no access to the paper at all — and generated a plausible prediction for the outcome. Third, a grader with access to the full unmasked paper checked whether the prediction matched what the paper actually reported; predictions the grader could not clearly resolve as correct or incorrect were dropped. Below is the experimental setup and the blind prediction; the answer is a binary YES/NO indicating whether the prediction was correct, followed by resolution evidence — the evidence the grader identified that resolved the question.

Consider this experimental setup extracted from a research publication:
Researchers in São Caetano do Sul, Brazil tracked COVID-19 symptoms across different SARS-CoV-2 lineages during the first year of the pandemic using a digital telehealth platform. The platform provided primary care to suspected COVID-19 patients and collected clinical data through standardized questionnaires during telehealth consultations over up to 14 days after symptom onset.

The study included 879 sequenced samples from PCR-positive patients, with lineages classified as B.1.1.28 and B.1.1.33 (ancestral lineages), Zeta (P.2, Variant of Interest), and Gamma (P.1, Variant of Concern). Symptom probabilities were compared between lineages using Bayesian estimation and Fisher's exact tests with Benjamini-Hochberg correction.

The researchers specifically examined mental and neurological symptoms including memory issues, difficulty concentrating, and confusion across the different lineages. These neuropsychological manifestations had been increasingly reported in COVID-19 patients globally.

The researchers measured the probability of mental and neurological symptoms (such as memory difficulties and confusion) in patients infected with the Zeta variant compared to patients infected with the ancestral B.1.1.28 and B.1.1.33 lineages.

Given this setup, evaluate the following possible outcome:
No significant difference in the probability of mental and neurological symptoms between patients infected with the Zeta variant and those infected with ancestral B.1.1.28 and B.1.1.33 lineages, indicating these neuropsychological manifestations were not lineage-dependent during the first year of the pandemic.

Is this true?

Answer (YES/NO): NO